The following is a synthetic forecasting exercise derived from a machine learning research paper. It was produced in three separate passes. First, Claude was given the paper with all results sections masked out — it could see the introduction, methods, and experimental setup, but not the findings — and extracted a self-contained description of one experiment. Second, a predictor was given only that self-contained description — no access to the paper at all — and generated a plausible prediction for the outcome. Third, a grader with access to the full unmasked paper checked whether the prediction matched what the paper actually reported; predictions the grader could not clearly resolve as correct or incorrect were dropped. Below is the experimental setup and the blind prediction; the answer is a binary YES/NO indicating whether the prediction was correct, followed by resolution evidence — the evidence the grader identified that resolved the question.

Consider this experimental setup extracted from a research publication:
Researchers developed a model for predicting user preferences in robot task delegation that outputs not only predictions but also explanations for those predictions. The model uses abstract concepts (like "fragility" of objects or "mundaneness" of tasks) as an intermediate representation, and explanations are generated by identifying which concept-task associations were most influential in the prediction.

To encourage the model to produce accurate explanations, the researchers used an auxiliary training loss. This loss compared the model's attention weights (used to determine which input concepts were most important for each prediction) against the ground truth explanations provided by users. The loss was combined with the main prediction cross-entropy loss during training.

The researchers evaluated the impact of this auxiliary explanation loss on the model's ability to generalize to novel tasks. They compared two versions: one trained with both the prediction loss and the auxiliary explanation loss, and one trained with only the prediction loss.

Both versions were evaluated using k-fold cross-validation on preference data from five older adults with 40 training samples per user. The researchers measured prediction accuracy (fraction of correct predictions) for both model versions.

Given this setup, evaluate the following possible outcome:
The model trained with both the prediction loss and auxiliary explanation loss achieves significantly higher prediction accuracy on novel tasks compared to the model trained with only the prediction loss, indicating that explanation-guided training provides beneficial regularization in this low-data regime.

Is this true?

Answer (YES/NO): YES